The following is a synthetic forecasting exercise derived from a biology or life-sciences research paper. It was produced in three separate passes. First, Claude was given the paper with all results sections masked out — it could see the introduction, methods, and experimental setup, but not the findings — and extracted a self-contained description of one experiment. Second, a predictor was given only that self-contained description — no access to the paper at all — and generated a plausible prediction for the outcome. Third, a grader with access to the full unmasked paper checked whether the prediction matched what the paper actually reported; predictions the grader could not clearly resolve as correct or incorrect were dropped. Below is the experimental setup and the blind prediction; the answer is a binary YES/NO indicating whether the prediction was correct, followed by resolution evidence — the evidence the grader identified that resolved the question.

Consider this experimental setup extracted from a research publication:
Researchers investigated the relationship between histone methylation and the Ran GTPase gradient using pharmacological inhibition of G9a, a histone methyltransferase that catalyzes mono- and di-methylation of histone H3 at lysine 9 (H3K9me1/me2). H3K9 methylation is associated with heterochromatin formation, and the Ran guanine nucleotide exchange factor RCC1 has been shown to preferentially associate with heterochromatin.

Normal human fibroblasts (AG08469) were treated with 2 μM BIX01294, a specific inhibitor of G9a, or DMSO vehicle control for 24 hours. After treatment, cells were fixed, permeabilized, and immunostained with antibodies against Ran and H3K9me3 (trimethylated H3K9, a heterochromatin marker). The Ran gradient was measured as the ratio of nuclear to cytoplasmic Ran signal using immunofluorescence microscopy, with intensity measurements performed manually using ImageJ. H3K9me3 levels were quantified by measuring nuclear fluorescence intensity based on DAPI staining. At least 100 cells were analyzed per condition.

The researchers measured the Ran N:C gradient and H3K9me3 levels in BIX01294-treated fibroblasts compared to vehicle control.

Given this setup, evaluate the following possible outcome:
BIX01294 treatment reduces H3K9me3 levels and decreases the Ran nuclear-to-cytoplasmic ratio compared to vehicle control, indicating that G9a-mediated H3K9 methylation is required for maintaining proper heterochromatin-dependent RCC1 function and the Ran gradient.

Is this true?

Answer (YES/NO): YES